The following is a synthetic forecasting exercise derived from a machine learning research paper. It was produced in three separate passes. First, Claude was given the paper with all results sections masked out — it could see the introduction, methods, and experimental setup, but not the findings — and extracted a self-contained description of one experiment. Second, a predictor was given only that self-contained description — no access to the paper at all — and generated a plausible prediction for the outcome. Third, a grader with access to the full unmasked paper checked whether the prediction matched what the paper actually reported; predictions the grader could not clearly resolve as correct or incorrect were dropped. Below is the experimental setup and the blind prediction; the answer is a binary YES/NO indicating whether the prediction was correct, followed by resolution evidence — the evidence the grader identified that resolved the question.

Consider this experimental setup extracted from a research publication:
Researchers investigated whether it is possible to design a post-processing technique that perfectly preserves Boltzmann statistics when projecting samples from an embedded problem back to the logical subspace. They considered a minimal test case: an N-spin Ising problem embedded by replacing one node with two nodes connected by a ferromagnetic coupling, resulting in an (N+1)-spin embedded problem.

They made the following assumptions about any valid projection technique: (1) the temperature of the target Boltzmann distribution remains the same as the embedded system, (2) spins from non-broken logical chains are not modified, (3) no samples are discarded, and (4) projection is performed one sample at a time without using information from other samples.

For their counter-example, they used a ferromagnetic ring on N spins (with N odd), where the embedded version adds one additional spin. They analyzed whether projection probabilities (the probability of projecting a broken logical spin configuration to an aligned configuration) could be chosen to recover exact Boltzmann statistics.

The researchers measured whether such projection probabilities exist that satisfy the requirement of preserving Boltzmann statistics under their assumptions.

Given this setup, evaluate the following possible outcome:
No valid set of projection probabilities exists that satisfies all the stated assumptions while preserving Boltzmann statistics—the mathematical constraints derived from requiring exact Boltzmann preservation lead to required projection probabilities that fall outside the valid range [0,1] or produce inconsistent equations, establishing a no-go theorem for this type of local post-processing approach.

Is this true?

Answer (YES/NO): YES